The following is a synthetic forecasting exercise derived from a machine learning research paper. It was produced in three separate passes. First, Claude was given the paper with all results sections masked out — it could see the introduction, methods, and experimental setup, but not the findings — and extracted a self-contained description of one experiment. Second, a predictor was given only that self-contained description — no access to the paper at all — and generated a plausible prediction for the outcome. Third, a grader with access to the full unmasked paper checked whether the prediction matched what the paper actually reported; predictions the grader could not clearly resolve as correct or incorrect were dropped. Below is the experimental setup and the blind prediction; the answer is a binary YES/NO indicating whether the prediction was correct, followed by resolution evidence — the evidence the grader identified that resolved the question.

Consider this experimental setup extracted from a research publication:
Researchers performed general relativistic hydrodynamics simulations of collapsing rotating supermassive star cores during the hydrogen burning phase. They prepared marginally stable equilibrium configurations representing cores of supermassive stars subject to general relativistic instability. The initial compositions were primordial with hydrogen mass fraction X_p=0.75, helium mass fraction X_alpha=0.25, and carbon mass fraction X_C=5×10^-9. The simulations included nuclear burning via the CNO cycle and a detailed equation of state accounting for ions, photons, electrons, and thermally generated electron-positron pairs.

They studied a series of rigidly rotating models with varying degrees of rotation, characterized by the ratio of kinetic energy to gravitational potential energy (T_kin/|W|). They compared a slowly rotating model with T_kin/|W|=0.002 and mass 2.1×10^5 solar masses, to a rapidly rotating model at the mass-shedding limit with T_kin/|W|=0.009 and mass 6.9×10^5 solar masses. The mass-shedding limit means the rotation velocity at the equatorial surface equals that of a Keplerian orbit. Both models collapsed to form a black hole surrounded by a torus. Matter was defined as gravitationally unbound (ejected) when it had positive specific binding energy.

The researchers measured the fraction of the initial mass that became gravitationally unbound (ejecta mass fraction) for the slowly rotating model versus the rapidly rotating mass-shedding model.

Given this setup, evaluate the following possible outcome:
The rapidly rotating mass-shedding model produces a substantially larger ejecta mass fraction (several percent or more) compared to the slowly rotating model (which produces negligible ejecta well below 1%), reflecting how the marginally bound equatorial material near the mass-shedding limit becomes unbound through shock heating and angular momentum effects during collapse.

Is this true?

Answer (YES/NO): NO